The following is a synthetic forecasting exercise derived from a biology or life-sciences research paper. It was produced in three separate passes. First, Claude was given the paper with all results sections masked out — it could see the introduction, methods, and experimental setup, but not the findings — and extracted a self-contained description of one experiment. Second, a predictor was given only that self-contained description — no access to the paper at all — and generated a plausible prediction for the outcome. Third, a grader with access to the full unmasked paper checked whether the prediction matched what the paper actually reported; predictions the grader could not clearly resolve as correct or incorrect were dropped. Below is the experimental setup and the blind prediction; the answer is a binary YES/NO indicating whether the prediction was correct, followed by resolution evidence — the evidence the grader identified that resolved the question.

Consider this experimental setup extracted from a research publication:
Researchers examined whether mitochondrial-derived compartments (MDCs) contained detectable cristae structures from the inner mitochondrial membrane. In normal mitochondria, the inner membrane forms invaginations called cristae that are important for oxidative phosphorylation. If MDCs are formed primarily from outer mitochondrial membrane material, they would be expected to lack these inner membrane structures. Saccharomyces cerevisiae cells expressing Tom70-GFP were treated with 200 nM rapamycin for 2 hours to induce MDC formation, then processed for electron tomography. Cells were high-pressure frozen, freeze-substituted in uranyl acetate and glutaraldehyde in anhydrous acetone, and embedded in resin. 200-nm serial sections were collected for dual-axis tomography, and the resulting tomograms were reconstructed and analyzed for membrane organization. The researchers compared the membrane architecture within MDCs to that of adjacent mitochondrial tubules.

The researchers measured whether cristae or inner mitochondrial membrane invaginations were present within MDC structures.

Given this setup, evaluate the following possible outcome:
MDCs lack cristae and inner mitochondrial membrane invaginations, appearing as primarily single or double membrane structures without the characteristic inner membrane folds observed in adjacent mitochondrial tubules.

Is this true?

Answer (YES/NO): YES